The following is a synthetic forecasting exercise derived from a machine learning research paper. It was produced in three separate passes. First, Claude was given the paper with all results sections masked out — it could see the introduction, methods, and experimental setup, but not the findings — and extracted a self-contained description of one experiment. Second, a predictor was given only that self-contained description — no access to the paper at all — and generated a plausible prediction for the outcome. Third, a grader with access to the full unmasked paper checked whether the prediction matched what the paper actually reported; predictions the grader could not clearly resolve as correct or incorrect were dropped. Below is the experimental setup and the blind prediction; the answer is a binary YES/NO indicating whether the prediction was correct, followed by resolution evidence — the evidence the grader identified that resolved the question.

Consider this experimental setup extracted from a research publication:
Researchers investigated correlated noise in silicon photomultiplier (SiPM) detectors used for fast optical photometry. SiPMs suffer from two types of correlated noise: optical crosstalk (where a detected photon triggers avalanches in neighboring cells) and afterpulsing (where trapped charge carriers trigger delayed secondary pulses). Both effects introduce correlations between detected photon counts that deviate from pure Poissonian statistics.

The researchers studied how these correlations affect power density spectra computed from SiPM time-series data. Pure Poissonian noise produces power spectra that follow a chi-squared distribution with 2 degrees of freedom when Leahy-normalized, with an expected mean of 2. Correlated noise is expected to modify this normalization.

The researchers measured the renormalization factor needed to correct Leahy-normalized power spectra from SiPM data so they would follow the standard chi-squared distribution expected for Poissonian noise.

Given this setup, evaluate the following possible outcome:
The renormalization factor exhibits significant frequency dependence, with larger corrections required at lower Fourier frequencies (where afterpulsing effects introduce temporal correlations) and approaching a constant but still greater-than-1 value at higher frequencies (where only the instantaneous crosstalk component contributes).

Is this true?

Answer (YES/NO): NO